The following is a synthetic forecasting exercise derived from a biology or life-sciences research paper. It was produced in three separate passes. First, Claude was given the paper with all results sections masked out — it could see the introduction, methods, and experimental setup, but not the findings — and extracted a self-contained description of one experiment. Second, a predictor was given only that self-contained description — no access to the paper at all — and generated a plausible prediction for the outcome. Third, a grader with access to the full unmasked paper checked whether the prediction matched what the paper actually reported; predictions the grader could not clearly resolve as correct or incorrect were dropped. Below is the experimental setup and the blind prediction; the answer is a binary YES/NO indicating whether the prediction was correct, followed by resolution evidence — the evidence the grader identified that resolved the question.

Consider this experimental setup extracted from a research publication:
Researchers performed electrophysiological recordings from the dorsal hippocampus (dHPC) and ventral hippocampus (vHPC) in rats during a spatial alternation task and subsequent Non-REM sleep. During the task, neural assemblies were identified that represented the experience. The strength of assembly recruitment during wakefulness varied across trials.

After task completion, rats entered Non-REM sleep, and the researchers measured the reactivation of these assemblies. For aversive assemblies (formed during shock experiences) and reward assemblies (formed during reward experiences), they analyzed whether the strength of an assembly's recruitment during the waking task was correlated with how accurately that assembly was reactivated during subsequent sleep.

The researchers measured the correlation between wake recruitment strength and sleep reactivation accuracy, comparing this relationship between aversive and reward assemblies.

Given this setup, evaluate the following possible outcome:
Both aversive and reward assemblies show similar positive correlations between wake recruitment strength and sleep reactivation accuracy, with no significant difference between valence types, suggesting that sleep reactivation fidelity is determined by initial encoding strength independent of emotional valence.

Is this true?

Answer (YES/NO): NO